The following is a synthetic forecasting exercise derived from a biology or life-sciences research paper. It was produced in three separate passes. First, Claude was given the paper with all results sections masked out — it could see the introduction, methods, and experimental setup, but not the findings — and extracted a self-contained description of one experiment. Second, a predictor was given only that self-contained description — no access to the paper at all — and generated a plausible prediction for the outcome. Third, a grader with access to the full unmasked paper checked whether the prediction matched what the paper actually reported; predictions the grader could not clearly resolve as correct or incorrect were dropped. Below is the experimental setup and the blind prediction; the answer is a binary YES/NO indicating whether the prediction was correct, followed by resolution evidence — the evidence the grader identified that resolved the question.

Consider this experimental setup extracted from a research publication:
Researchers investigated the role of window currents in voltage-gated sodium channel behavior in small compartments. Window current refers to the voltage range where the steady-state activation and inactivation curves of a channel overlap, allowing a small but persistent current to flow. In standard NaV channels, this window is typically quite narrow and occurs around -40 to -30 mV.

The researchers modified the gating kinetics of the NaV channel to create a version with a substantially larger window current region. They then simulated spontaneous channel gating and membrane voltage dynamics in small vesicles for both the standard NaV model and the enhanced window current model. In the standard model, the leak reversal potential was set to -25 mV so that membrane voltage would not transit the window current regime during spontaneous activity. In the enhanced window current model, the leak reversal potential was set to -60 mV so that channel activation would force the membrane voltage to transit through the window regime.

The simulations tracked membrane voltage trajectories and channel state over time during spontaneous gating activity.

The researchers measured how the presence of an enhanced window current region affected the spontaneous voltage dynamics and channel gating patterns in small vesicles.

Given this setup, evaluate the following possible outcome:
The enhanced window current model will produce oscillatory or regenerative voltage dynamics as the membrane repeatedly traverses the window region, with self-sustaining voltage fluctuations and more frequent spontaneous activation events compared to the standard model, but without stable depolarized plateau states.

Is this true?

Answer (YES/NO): YES